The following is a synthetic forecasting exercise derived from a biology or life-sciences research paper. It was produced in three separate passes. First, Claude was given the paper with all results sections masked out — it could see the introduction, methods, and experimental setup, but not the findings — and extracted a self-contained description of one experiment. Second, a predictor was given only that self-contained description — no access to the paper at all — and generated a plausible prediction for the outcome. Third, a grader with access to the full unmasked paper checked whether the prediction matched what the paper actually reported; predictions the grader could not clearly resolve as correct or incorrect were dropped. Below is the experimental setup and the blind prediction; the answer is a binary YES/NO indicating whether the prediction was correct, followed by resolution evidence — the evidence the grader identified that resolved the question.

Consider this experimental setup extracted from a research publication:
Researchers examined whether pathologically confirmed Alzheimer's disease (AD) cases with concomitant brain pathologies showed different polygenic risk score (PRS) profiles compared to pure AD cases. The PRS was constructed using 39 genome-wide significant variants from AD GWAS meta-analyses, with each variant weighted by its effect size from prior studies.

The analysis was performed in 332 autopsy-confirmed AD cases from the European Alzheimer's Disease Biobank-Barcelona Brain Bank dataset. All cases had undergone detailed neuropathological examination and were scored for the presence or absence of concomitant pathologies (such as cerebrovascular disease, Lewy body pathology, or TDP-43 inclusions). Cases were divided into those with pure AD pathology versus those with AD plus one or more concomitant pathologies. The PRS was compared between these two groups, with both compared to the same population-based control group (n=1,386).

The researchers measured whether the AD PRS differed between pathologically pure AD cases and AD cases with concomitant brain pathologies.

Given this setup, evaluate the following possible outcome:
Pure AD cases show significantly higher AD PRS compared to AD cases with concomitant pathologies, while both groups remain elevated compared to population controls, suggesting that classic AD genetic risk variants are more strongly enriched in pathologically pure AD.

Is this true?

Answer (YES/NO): NO